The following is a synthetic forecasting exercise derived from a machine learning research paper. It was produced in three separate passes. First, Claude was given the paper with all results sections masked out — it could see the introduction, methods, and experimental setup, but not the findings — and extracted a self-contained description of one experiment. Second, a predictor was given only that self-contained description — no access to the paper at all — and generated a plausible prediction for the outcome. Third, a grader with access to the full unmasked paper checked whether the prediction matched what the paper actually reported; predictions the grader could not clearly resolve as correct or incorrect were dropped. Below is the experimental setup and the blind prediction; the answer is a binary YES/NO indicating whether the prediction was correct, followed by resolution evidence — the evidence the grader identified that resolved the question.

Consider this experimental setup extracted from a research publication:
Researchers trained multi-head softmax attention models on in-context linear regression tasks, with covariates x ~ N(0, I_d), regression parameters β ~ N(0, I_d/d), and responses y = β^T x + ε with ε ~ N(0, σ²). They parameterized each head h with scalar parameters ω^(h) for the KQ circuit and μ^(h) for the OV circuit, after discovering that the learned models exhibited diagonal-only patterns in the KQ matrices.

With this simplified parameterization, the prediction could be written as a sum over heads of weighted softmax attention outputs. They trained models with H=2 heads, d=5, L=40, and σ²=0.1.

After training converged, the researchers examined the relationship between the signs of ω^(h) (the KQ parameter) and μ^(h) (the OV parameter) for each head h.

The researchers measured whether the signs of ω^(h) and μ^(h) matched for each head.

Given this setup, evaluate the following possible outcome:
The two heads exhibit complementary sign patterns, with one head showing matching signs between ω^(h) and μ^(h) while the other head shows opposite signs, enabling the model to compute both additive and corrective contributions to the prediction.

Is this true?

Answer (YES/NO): NO